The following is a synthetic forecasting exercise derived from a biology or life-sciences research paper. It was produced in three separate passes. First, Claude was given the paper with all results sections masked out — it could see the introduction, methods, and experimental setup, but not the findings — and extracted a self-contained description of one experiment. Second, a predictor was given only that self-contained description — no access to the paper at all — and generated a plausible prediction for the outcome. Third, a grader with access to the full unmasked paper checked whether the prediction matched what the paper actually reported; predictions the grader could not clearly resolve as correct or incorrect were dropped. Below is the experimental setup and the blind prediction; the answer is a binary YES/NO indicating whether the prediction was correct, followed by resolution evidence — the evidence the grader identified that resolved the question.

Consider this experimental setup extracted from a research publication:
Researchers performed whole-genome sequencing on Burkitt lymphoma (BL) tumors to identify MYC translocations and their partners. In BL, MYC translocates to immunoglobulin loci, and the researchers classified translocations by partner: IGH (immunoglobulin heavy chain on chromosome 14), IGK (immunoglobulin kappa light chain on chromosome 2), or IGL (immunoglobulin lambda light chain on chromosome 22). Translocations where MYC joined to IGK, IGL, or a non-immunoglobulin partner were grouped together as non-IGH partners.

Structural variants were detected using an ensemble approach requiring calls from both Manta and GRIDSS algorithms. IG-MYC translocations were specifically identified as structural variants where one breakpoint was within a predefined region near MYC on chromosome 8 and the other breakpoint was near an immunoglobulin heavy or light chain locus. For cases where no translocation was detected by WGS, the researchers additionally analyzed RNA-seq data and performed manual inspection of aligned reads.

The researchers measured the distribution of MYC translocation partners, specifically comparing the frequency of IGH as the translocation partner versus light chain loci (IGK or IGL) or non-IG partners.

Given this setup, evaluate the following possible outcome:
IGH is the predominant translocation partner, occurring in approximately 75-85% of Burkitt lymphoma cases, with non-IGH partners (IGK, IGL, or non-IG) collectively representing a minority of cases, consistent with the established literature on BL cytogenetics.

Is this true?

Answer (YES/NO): YES